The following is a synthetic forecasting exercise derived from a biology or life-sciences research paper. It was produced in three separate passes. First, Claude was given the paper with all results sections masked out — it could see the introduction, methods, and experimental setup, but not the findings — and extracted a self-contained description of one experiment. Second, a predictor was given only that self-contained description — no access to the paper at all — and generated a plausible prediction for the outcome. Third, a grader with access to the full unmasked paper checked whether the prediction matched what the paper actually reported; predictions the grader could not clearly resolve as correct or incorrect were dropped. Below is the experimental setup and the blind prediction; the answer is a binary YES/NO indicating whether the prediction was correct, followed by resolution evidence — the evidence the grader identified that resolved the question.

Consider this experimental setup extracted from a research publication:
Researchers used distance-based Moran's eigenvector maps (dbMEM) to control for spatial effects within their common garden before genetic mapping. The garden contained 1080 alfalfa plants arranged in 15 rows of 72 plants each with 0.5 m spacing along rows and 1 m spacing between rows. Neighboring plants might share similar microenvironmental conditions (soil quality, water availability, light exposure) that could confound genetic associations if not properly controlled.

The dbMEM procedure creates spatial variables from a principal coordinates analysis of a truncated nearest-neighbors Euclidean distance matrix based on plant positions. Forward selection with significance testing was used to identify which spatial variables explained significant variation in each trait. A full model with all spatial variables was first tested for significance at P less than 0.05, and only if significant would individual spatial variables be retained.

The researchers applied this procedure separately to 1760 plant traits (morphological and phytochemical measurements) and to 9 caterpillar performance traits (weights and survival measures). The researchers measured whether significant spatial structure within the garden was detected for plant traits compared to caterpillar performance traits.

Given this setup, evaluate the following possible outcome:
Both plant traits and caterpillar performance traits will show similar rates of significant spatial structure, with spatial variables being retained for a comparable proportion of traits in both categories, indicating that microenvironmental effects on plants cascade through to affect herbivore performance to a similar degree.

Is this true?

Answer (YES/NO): NO